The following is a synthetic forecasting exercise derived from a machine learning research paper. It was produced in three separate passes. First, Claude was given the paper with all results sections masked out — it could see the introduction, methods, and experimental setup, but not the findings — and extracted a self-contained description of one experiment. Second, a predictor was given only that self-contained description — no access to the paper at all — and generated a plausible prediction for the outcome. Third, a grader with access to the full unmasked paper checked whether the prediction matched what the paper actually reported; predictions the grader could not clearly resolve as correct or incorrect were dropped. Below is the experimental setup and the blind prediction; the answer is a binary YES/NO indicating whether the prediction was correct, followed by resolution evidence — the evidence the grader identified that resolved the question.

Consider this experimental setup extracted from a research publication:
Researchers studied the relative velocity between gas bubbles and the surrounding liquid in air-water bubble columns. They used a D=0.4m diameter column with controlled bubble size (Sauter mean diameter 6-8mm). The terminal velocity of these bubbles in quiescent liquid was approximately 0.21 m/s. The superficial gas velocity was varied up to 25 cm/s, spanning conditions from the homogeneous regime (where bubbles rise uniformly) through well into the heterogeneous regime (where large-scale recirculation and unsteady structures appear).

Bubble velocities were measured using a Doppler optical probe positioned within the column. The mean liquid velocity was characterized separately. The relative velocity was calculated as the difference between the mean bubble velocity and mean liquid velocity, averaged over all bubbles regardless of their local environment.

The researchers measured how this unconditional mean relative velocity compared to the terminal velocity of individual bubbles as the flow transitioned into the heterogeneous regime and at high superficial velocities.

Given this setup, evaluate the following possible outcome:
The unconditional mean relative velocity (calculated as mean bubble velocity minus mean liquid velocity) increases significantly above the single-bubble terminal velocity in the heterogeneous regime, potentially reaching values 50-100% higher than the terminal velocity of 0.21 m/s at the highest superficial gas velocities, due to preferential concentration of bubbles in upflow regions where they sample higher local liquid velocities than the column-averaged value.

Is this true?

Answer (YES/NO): NO